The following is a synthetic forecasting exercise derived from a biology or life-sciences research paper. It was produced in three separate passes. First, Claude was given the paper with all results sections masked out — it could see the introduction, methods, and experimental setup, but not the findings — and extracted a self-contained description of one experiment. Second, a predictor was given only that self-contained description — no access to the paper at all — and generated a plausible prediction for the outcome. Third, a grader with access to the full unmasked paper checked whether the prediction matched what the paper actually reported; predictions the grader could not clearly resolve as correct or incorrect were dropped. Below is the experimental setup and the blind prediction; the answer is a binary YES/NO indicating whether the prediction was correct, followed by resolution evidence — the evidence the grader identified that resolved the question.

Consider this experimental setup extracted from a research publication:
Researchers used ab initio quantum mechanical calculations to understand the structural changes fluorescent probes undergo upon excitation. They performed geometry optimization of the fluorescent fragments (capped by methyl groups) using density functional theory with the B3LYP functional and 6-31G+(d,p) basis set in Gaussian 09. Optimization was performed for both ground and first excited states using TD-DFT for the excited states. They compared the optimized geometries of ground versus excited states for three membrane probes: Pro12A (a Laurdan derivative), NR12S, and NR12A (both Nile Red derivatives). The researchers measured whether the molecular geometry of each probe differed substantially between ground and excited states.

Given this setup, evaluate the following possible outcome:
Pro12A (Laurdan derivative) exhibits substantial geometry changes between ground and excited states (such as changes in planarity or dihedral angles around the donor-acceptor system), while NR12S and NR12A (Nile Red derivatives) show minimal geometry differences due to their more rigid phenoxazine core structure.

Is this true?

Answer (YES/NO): YES